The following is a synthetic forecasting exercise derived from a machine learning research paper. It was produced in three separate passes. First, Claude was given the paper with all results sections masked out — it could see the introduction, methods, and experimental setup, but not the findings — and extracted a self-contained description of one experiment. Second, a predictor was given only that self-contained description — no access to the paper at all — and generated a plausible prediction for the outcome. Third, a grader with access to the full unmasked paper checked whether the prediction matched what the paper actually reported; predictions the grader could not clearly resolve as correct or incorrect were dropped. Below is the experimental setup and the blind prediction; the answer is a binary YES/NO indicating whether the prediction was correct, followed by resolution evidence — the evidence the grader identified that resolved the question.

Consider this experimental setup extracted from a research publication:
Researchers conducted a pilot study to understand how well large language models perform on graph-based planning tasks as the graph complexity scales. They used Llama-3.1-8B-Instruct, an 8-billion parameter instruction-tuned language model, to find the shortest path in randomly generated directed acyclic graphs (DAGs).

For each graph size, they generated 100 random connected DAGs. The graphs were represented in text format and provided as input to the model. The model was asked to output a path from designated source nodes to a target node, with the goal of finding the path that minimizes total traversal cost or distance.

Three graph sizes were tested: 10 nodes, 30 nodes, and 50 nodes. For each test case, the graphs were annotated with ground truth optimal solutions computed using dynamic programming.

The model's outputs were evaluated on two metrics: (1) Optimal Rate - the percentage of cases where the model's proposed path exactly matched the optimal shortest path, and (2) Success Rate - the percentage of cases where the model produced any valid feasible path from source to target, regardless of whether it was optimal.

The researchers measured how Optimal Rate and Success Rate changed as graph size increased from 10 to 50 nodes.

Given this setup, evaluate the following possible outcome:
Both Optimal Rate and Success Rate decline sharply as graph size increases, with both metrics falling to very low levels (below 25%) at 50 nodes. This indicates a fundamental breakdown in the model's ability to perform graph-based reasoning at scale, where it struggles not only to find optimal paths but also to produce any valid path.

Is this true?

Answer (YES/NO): YES